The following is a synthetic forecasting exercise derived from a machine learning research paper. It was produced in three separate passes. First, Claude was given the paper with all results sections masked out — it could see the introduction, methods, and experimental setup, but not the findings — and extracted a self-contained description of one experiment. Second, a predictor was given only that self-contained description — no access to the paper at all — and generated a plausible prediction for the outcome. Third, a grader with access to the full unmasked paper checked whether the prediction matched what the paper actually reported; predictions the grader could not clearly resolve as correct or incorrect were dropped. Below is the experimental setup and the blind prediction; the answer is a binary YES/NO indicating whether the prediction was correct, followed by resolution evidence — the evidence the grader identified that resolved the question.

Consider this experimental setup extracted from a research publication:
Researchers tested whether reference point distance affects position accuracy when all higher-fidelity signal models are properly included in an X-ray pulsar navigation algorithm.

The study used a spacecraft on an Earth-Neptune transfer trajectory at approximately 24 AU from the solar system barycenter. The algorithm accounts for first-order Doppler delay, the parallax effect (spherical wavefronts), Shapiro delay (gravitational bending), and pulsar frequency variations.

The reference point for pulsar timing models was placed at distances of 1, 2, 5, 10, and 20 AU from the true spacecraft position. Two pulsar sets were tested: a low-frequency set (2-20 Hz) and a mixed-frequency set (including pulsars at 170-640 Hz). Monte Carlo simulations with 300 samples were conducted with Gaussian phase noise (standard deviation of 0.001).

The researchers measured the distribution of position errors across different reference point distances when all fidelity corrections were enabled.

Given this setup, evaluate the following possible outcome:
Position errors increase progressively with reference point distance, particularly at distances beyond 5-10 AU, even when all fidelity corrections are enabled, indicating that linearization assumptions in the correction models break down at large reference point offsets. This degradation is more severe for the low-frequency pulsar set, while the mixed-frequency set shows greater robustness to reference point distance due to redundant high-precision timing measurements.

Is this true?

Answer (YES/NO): NO